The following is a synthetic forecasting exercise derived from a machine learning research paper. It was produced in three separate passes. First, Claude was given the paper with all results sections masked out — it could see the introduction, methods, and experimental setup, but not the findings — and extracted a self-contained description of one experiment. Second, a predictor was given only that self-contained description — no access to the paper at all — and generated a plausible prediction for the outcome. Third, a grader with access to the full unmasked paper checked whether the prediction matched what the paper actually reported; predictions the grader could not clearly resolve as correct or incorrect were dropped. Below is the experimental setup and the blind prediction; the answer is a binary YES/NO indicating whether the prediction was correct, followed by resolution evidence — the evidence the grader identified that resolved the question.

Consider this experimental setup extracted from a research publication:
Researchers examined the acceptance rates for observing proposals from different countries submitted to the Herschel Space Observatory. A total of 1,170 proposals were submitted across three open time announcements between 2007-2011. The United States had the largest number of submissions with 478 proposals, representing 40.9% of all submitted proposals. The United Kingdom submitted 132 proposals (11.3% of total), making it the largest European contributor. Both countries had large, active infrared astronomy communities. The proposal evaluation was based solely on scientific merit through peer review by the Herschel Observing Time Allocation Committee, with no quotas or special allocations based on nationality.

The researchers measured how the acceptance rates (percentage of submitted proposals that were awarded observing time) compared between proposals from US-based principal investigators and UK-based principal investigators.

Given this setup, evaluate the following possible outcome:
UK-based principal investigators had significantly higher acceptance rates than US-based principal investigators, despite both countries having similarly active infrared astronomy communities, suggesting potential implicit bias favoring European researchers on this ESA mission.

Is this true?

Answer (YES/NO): NO